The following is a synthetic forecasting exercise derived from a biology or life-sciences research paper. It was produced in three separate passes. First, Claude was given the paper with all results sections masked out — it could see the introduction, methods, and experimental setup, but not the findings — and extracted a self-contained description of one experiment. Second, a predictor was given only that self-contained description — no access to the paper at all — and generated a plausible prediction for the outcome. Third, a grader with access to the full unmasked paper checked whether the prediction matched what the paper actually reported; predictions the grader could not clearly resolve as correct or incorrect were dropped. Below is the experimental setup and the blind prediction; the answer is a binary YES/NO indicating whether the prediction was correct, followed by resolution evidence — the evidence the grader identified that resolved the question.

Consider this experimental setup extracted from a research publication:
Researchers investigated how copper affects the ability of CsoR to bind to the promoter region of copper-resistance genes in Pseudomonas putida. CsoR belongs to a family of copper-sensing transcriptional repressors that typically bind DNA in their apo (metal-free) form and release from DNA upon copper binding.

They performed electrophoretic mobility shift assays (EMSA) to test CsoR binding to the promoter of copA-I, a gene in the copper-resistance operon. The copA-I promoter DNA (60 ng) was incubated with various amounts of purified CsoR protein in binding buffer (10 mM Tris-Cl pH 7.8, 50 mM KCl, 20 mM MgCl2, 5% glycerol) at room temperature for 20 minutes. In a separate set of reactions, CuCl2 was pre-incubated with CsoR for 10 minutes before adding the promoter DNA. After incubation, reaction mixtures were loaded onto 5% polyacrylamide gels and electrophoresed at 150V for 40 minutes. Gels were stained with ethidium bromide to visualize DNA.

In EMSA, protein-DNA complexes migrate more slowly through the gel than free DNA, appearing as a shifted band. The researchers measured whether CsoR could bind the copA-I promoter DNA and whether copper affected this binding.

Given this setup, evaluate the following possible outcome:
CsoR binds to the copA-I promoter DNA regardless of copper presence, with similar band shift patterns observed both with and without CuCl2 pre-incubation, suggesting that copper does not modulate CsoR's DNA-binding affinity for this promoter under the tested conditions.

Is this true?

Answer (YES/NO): NO